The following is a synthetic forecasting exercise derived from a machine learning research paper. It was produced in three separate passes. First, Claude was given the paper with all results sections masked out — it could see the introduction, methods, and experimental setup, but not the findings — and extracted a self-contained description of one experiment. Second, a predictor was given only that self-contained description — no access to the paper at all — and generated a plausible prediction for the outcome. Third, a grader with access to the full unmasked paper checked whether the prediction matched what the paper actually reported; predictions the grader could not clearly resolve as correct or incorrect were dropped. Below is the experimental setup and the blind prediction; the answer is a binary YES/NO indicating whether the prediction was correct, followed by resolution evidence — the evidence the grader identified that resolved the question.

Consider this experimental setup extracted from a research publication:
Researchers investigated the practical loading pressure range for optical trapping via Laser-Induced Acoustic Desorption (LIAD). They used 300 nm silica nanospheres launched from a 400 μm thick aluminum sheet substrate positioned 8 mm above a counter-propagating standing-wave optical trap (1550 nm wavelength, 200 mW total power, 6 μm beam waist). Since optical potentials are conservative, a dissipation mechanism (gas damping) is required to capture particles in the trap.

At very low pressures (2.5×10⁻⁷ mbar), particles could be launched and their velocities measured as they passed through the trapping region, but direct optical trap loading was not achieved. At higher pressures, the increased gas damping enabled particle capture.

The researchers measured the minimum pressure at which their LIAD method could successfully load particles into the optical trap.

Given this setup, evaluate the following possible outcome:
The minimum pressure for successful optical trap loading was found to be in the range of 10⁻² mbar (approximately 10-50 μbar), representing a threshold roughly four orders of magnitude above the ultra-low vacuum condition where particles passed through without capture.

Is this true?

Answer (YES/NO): NO